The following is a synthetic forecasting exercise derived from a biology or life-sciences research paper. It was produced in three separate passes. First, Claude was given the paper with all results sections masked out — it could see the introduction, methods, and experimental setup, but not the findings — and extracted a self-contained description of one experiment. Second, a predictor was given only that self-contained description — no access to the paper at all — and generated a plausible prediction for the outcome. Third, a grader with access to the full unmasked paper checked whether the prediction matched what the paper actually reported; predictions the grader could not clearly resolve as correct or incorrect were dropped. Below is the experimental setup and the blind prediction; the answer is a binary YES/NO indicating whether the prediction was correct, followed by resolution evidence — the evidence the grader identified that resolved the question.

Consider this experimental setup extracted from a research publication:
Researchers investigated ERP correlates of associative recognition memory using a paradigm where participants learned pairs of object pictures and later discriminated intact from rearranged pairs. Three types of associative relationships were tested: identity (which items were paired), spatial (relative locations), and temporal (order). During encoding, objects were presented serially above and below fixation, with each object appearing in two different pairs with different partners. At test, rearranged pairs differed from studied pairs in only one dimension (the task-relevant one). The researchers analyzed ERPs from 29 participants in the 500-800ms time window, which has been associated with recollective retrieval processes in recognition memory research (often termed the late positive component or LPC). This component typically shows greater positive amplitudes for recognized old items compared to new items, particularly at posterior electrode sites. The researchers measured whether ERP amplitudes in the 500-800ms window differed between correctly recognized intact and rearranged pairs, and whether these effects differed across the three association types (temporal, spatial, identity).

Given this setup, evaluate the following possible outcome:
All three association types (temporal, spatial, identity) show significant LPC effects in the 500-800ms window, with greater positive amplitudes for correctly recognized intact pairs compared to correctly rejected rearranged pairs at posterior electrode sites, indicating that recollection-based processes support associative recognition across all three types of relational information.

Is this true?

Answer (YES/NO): NO